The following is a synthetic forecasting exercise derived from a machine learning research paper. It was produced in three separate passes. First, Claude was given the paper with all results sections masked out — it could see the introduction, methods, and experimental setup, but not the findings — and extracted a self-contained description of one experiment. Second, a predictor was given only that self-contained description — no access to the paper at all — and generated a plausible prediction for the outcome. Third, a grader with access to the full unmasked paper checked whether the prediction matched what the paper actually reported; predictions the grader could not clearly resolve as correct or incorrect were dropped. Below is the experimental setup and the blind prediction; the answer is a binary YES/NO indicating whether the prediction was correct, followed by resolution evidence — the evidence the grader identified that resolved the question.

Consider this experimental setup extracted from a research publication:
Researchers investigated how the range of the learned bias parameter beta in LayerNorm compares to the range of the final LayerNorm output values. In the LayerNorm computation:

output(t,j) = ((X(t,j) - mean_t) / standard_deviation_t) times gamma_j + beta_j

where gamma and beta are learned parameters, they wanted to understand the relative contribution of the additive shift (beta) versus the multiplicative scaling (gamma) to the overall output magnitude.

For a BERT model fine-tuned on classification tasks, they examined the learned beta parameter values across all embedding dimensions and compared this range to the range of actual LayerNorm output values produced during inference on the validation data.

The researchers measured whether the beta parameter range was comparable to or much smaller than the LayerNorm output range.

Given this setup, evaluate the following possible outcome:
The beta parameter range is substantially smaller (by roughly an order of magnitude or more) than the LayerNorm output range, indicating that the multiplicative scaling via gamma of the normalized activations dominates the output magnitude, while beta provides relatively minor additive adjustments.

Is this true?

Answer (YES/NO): YES